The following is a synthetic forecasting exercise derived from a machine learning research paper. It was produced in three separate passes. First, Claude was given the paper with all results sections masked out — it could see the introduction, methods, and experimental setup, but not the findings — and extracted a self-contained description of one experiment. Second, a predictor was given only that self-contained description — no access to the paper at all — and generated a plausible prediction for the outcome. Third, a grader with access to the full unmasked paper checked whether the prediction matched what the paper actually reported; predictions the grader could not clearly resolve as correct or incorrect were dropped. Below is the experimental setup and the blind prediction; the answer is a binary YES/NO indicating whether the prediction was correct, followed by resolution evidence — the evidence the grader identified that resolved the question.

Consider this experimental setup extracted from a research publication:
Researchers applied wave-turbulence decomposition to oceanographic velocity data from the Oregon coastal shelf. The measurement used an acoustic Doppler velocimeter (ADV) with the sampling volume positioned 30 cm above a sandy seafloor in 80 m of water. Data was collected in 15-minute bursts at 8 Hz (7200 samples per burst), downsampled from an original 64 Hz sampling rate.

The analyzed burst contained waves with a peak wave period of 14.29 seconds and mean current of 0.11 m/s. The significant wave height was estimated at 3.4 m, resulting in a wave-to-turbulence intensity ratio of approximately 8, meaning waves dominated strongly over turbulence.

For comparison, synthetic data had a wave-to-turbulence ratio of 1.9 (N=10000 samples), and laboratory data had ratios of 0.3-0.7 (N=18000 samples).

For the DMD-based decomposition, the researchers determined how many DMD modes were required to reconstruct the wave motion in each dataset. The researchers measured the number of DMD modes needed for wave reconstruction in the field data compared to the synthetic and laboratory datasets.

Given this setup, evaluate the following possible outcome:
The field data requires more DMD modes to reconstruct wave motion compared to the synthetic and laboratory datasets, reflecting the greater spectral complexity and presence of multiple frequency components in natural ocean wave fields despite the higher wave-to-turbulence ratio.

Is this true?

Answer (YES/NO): NO